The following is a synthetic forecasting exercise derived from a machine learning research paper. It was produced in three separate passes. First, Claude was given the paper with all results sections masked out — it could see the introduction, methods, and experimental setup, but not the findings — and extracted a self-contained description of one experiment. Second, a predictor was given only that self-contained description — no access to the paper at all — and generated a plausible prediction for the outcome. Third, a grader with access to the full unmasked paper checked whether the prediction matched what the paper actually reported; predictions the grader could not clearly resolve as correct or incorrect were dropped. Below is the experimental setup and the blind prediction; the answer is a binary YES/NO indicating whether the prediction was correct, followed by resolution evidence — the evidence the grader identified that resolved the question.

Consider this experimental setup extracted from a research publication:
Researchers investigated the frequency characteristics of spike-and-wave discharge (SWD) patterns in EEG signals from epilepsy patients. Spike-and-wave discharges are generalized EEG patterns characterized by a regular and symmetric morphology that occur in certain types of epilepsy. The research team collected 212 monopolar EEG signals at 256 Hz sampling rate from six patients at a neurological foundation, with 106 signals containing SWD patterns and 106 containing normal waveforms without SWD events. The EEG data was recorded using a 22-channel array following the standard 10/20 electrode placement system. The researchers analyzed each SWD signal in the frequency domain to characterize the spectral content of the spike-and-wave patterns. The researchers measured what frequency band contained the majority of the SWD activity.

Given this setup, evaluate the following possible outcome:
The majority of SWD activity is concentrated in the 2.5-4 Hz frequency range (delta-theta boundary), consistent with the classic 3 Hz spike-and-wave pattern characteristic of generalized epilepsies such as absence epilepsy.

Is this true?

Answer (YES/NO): NO